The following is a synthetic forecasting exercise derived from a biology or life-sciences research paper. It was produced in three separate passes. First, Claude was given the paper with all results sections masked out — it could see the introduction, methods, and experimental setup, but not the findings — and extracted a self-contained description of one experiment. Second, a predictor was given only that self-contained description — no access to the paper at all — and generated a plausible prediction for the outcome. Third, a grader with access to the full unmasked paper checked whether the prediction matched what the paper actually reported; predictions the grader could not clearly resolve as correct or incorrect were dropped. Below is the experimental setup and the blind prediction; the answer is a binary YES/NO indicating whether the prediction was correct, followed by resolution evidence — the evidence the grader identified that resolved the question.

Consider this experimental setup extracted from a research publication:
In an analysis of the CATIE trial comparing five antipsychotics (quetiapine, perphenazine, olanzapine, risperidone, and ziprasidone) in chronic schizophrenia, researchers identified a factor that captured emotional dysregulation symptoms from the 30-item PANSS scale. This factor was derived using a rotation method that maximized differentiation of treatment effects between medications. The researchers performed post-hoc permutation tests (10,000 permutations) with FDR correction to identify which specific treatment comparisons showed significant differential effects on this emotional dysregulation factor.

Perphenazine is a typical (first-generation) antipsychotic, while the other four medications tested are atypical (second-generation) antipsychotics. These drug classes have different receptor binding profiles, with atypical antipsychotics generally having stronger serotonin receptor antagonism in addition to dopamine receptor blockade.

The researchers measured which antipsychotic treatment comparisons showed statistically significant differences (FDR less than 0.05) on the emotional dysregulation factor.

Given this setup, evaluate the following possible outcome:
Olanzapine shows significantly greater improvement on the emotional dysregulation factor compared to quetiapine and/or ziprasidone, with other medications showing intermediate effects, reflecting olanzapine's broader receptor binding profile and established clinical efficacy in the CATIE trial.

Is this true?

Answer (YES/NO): NO